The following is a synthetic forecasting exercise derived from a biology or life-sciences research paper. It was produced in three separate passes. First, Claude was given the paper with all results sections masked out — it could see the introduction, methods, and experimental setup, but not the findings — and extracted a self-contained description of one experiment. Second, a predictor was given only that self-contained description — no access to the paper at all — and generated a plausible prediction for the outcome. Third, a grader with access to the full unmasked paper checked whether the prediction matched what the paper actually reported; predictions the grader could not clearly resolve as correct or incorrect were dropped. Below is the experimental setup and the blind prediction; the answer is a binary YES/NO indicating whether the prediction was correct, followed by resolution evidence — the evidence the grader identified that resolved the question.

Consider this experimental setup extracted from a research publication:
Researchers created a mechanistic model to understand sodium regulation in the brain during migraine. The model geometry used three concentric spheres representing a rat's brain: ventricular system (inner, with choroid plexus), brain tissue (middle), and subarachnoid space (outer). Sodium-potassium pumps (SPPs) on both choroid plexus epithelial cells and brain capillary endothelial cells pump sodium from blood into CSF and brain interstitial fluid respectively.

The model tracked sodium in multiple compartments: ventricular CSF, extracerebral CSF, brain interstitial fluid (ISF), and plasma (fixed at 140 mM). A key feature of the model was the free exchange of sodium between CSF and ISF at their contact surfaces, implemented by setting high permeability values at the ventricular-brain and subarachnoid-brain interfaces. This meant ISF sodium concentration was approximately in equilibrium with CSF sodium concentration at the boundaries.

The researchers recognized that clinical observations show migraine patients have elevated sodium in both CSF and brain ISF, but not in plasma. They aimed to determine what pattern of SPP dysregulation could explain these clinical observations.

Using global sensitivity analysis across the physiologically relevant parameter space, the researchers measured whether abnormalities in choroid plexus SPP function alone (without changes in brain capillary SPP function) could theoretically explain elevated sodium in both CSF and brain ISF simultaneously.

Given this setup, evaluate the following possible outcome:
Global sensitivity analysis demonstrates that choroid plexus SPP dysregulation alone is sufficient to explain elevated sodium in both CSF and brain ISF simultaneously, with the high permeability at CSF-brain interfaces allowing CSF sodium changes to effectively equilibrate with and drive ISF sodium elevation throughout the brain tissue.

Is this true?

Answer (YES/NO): YES